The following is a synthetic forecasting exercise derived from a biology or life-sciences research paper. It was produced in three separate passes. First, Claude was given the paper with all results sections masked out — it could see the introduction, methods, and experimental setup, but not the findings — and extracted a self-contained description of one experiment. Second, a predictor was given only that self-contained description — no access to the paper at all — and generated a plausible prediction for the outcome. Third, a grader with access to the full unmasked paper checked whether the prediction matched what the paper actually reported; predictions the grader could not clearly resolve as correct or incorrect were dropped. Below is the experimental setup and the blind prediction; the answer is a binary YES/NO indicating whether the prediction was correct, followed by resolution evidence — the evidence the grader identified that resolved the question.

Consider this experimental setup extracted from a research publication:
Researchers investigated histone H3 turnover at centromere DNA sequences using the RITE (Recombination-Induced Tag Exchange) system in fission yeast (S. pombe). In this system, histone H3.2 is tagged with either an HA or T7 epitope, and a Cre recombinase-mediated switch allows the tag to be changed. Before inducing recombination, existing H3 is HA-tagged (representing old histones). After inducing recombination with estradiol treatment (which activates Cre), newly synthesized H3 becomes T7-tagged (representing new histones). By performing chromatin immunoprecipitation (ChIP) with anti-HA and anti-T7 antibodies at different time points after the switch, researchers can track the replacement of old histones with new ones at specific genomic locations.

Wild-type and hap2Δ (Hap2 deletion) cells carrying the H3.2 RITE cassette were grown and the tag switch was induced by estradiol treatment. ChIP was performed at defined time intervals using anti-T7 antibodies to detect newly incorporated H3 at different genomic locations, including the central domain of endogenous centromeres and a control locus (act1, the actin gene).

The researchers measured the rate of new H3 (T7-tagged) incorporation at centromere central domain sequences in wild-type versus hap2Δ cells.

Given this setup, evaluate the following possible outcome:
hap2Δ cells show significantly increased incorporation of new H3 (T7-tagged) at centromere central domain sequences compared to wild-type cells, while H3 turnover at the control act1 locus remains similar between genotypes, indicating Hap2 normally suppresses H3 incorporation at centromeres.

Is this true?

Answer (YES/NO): NO